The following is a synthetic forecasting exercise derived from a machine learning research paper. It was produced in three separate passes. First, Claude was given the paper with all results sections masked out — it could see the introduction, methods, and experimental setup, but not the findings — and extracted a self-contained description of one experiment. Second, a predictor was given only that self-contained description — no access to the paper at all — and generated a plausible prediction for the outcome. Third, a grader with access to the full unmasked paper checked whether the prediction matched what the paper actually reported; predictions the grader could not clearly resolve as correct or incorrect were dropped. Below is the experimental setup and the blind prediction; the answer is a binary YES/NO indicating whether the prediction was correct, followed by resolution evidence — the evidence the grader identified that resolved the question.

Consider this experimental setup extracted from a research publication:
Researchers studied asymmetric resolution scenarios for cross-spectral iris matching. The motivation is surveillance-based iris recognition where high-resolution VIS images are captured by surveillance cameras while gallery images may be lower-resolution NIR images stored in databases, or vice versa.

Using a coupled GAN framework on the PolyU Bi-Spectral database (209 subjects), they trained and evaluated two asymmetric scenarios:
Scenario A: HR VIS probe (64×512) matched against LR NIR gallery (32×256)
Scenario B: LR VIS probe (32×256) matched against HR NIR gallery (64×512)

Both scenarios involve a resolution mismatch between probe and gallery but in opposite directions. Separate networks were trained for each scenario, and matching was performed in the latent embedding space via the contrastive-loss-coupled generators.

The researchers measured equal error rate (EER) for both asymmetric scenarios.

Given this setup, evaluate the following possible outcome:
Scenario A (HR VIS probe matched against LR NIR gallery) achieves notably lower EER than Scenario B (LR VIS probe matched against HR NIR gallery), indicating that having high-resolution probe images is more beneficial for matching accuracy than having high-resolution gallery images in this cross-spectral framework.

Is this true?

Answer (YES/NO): NO